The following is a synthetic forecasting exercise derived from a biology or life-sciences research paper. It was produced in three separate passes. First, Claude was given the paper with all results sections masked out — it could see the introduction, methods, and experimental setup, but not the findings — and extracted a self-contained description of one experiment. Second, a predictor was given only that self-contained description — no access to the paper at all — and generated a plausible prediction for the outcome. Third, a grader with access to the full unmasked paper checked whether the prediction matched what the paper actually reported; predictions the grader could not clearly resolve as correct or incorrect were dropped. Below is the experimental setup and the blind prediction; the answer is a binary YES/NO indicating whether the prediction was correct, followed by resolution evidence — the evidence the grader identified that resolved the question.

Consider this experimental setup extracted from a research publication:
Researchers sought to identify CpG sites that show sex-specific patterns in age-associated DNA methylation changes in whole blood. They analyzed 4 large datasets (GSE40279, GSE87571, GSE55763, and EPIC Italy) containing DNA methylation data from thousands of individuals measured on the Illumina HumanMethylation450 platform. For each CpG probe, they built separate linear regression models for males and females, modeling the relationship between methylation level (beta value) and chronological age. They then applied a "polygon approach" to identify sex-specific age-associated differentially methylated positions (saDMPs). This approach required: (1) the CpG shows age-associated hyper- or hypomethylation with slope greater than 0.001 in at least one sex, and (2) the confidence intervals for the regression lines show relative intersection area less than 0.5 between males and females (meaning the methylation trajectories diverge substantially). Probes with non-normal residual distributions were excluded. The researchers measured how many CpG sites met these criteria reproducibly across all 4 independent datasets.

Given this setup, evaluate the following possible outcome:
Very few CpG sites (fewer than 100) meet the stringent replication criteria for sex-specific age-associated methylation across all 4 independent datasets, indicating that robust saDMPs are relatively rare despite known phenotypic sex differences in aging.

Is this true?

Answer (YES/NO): YES